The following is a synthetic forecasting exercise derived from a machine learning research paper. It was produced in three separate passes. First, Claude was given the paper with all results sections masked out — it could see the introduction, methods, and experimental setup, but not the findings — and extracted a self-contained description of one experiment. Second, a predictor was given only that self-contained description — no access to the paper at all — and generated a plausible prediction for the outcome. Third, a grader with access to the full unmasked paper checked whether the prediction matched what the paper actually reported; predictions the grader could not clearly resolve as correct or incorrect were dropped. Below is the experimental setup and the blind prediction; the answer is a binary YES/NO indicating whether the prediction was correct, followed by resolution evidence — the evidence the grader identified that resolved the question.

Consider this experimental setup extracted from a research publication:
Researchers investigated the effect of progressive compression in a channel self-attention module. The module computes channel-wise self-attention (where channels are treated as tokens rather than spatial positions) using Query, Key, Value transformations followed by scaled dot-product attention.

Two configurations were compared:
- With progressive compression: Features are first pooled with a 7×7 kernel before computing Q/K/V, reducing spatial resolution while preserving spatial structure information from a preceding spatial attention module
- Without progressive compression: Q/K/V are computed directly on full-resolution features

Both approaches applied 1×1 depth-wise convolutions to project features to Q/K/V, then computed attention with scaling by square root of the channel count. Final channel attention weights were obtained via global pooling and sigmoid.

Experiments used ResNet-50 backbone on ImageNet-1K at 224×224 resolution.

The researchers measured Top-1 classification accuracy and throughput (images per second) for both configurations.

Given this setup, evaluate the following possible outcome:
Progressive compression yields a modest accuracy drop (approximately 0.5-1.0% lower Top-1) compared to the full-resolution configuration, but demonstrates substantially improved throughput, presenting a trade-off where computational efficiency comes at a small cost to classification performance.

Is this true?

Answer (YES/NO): NO